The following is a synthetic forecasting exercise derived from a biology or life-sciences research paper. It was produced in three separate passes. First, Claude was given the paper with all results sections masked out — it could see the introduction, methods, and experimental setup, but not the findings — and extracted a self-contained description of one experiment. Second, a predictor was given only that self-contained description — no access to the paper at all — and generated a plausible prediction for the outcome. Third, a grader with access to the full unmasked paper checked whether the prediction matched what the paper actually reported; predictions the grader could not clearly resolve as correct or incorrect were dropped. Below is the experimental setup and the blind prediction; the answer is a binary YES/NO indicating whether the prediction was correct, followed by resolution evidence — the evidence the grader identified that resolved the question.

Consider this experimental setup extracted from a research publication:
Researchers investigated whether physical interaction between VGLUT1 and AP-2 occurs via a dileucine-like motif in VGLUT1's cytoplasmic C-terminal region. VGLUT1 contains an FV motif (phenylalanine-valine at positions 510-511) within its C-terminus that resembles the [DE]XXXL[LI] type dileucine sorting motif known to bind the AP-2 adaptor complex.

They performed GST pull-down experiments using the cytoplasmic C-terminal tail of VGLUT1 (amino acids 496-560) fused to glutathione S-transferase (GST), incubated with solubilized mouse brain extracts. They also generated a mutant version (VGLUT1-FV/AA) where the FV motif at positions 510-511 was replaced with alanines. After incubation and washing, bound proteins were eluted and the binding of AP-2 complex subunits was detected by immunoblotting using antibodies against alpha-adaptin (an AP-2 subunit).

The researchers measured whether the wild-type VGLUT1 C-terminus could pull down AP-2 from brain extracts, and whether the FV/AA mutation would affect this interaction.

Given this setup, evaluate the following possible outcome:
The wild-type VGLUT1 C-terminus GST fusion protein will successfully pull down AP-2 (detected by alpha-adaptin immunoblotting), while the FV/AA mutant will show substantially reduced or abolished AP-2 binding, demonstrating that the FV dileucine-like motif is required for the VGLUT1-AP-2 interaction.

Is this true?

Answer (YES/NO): YES